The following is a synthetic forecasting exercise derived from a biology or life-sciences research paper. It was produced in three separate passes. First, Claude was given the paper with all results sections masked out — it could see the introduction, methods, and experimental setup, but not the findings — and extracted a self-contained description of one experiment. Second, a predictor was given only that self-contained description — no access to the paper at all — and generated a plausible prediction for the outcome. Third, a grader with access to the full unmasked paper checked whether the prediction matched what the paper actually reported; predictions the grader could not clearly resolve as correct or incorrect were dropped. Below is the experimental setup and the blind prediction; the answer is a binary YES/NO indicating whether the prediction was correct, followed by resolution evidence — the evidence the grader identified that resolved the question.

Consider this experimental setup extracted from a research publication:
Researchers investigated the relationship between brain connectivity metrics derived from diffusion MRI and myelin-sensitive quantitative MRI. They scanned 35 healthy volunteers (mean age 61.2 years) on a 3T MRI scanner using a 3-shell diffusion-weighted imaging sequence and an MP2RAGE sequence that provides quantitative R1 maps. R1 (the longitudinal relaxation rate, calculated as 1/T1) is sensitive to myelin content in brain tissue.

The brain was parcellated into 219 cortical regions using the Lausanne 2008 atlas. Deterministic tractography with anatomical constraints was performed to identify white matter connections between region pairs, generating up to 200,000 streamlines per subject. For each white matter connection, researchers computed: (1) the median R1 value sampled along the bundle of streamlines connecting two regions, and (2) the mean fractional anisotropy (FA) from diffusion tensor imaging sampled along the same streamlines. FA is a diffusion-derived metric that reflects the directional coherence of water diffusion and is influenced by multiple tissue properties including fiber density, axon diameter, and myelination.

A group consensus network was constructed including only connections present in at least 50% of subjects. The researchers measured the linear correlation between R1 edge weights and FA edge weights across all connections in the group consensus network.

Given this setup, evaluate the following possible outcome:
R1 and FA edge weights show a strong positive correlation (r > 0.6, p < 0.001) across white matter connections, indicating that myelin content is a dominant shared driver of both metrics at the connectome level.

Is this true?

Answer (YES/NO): NO